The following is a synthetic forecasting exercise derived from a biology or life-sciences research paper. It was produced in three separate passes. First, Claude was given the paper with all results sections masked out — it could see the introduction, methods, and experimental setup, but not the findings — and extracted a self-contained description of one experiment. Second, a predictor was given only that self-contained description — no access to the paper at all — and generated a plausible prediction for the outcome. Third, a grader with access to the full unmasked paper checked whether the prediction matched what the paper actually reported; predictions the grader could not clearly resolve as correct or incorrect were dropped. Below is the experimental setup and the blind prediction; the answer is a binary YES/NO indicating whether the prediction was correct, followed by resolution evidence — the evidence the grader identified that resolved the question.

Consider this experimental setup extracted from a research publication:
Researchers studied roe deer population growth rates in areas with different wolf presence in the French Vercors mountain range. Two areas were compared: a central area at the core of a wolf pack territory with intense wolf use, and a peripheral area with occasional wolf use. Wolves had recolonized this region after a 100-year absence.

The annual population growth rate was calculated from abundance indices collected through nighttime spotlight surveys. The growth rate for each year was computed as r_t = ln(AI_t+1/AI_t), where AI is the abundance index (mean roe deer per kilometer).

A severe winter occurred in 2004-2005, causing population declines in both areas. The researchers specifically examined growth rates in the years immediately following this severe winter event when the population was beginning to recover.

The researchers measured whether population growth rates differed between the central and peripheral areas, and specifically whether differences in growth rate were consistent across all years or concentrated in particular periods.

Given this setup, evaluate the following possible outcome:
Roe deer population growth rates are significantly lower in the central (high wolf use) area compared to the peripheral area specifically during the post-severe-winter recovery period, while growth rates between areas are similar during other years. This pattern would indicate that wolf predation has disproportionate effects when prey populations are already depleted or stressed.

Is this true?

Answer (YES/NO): YES